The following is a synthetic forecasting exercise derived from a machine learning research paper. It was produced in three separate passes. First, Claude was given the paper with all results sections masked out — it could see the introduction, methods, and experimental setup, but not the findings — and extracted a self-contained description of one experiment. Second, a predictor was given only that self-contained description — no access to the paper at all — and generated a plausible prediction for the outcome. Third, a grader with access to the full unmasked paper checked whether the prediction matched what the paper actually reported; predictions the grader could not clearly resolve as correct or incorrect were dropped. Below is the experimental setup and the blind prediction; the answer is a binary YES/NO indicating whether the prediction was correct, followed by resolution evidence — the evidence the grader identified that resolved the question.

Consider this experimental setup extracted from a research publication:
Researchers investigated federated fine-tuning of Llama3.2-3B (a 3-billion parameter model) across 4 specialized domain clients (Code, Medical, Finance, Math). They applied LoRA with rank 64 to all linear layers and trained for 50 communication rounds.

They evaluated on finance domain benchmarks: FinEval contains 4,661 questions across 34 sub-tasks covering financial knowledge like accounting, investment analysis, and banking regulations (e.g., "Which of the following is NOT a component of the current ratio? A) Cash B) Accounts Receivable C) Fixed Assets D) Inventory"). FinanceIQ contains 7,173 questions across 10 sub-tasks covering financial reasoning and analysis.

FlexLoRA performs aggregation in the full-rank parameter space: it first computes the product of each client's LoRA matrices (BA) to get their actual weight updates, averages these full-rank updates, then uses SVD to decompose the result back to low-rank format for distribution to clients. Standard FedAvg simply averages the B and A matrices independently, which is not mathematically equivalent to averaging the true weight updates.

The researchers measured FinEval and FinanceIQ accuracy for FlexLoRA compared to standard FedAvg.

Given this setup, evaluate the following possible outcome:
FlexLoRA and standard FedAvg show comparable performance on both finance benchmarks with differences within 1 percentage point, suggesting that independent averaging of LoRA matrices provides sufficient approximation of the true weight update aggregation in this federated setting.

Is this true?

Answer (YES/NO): YES